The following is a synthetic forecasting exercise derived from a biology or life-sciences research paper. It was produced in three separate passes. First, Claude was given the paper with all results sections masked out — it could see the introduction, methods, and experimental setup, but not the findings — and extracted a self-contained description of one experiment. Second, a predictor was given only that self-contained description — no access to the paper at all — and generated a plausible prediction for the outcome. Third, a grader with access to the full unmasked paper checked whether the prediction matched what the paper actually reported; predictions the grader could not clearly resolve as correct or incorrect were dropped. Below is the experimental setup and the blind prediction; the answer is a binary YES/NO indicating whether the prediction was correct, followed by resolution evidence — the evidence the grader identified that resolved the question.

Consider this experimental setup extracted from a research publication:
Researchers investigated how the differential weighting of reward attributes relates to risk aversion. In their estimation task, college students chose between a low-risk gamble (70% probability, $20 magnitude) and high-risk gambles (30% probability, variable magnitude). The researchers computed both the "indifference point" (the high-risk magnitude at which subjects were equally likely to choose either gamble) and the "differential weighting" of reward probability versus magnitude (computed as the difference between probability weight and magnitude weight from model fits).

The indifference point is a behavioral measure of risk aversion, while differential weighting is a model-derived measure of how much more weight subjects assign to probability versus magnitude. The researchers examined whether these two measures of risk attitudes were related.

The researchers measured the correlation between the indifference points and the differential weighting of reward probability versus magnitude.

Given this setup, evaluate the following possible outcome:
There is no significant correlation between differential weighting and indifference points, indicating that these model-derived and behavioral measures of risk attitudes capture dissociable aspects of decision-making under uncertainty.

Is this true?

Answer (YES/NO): NO